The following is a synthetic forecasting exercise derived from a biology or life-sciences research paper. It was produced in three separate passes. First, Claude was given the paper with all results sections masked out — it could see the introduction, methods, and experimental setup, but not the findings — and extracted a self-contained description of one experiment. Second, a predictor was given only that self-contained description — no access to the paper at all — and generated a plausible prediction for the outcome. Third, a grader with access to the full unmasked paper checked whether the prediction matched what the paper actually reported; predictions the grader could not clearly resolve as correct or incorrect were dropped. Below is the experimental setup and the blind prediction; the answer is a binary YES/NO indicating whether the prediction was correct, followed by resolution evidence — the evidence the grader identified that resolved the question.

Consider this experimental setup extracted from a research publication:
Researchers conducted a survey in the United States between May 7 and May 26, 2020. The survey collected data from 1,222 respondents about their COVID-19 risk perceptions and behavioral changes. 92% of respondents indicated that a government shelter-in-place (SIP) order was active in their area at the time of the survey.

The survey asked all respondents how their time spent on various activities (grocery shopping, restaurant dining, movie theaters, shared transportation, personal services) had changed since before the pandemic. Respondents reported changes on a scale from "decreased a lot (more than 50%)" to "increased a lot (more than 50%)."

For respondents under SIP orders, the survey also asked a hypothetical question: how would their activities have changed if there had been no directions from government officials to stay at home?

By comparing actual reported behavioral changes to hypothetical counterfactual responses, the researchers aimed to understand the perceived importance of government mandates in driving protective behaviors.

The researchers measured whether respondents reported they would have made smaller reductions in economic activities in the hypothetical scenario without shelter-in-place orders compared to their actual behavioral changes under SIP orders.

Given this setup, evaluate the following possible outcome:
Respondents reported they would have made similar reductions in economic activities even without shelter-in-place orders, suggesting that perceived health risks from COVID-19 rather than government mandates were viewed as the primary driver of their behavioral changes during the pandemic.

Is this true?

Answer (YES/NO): NO